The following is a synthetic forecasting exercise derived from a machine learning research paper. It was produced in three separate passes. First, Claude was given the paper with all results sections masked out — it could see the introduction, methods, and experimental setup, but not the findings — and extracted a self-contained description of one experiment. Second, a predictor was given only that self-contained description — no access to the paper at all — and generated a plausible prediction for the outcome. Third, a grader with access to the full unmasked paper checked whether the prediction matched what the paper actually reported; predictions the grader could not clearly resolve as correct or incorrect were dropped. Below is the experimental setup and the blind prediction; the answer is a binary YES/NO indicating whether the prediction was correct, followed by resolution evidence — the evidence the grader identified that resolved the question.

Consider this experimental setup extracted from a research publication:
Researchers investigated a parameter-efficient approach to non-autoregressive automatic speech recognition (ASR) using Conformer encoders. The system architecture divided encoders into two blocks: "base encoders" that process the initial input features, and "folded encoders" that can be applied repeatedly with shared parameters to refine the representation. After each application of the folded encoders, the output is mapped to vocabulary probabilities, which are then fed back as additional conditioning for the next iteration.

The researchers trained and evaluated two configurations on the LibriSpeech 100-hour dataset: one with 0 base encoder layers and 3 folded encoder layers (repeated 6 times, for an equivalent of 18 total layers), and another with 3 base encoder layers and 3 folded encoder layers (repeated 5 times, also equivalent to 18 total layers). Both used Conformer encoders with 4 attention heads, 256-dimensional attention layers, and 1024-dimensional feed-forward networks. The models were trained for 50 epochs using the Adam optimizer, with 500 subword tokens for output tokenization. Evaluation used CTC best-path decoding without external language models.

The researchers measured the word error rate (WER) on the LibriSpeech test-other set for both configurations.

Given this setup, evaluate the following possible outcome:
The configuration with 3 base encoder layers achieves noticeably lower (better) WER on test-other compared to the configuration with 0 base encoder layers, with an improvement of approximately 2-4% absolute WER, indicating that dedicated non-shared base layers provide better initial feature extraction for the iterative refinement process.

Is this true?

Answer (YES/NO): NO